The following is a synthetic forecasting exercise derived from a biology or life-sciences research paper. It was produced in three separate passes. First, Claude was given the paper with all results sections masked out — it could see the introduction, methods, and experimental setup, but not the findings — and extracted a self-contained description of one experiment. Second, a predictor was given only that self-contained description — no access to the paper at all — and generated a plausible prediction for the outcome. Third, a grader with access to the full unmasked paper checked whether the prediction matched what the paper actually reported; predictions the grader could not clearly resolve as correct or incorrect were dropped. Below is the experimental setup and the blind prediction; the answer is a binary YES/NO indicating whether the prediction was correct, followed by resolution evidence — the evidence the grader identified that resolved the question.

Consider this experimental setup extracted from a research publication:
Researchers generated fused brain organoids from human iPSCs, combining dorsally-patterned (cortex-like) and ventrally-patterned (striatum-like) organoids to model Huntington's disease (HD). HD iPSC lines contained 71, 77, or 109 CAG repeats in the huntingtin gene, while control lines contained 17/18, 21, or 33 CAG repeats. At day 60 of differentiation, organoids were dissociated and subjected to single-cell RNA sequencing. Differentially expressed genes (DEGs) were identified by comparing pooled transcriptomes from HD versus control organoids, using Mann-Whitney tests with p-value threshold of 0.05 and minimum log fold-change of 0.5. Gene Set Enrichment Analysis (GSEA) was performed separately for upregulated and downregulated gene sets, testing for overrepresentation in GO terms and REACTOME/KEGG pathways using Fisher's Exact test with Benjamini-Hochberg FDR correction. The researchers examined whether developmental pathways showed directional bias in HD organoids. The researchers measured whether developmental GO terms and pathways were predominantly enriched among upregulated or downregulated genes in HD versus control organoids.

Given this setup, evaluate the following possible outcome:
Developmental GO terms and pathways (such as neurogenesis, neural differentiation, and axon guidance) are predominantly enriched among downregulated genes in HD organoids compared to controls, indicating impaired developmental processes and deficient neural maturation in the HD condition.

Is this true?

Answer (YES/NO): NO